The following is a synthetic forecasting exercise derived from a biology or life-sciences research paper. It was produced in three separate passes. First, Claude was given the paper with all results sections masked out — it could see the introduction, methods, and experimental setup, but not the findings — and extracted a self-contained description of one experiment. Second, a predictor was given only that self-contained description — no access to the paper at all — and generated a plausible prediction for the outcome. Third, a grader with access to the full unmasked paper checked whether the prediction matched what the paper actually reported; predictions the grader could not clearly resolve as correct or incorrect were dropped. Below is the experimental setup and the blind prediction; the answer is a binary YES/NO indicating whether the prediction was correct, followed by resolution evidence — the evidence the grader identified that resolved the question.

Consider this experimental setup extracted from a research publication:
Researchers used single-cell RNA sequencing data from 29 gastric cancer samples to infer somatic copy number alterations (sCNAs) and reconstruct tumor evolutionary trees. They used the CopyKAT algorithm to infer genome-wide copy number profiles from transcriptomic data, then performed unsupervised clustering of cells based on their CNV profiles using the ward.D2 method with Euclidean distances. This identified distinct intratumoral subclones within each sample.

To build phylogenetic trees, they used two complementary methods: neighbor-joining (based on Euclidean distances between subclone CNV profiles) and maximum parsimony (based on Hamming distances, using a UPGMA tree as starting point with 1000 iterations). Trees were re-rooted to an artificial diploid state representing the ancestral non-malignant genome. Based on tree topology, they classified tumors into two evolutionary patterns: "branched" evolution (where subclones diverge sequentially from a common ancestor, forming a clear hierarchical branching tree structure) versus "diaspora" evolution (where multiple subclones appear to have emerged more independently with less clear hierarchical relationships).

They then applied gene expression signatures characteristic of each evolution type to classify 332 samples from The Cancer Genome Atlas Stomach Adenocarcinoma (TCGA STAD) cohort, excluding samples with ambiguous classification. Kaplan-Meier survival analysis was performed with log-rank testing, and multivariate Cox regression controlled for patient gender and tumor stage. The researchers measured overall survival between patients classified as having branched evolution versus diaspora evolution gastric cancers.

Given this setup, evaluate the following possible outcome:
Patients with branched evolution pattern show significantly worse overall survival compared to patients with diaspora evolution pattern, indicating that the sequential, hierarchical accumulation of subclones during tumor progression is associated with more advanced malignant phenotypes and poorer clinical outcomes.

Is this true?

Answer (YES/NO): NO